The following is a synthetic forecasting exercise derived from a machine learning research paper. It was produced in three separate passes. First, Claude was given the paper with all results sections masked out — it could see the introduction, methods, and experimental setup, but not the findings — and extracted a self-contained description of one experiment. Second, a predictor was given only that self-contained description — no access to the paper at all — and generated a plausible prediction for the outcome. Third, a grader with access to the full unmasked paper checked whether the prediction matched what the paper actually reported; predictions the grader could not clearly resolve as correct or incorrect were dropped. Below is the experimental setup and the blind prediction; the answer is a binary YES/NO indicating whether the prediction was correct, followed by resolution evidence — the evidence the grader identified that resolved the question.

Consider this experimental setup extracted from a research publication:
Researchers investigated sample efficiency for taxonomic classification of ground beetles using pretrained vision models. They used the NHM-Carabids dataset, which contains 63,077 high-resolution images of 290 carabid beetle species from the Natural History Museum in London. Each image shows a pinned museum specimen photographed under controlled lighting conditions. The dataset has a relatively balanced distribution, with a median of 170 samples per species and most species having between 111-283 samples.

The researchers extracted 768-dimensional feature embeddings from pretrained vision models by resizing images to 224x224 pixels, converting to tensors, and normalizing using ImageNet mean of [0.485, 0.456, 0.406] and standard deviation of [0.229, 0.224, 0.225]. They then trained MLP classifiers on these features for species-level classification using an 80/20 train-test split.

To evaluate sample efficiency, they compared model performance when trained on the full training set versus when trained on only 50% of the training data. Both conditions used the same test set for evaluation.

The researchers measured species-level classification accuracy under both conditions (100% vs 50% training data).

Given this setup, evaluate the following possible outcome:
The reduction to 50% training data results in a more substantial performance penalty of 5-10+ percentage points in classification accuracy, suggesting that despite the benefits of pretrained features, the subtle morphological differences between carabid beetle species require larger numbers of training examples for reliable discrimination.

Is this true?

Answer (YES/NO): NO